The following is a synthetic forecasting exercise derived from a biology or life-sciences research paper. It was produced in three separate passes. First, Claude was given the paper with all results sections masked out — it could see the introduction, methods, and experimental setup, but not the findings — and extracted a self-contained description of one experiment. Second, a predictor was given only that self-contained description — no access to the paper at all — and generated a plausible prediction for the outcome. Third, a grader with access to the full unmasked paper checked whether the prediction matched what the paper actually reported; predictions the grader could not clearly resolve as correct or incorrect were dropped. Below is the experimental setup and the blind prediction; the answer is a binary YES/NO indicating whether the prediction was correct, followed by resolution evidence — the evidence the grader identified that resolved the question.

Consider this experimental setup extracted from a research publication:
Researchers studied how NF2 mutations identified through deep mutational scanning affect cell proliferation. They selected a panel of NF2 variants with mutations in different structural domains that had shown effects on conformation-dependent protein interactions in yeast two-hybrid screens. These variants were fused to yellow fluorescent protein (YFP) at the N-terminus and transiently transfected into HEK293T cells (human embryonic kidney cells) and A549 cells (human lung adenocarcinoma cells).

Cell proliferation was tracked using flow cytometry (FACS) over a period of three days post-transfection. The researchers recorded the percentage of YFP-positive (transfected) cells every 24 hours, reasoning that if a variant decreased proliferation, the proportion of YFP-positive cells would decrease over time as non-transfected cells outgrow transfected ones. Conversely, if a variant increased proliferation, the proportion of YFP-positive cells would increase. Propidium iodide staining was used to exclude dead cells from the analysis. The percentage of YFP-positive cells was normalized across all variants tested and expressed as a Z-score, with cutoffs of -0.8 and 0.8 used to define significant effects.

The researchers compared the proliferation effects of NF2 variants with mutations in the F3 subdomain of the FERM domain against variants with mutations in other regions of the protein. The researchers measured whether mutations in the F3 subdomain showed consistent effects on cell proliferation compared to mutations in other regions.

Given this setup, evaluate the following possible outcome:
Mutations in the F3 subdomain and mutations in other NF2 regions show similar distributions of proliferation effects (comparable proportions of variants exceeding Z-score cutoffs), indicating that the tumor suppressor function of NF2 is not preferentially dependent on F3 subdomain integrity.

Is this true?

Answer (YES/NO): NO